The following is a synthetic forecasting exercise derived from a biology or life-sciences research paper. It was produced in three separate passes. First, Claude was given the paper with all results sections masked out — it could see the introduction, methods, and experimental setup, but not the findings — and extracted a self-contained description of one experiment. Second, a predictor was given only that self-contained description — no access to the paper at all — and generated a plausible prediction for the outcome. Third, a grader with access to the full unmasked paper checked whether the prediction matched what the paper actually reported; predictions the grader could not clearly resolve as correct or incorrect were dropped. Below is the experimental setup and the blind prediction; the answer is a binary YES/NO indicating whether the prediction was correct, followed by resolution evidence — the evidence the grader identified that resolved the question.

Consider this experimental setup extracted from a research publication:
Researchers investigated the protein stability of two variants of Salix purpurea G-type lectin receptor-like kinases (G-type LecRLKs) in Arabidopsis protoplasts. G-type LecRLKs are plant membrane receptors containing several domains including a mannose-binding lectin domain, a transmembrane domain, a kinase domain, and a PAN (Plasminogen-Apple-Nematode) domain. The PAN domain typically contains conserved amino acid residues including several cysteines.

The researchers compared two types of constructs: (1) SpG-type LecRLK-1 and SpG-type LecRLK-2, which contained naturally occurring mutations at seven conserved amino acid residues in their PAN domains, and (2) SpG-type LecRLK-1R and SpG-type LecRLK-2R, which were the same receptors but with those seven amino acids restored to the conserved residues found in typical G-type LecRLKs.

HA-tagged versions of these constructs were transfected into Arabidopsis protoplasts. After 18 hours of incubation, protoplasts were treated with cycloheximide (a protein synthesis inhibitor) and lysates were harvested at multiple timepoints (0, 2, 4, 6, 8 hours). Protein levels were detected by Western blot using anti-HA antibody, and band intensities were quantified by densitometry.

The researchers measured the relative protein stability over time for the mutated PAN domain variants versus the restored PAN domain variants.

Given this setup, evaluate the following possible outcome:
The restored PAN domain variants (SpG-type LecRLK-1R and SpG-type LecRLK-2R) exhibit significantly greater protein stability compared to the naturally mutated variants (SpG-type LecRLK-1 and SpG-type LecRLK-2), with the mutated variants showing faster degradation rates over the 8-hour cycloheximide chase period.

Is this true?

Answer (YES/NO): NO